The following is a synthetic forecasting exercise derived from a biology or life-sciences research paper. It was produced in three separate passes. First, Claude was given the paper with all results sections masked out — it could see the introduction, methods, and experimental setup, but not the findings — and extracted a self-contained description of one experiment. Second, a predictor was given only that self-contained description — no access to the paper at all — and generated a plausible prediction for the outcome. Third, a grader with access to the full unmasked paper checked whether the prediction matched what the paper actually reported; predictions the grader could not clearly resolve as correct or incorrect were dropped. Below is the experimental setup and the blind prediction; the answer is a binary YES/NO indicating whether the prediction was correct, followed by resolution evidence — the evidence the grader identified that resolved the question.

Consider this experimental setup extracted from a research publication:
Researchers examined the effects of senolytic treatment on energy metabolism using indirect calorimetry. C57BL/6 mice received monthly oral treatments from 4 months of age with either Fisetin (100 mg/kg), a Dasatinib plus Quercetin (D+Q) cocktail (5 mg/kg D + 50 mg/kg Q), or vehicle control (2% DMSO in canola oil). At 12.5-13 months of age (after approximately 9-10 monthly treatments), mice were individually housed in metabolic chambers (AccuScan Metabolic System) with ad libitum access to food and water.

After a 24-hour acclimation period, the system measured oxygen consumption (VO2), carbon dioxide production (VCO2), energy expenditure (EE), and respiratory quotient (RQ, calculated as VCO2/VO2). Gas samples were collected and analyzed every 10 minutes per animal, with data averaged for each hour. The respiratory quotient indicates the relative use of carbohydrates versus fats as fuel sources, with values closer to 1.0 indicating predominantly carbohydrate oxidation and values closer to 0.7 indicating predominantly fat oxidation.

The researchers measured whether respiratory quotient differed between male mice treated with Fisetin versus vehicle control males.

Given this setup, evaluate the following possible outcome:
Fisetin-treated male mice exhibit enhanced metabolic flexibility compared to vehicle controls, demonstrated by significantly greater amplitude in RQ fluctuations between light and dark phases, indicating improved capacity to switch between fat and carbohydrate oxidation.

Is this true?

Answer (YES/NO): NO